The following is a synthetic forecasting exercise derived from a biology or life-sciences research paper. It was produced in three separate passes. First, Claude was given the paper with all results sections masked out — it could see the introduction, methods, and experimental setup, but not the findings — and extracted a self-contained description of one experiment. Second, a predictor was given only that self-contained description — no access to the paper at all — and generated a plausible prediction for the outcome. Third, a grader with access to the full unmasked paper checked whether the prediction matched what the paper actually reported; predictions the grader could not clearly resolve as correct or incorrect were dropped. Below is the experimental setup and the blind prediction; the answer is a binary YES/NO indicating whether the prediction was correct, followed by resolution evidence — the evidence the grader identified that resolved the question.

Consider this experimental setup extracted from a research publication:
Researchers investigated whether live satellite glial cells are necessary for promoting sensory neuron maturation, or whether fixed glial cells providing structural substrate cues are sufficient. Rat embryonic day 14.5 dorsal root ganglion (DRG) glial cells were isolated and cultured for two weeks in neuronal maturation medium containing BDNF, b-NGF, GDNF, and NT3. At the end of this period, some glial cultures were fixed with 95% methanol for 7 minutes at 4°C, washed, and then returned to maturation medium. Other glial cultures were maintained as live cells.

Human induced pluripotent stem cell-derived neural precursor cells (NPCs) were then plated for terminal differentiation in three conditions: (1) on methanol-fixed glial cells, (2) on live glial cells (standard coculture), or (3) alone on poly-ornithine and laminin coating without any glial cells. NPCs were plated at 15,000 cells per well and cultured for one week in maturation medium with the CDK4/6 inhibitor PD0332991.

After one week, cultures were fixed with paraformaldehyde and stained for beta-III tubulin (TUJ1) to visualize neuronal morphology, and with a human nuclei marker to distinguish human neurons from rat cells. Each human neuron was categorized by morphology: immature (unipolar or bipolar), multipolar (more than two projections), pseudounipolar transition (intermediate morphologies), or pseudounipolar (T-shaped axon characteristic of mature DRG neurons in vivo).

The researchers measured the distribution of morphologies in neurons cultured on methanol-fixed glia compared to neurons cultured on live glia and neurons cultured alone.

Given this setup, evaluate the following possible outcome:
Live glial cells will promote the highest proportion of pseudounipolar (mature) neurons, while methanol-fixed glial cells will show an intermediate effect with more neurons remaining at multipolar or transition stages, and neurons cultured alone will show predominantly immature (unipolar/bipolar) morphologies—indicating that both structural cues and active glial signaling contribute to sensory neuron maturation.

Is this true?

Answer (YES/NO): YES